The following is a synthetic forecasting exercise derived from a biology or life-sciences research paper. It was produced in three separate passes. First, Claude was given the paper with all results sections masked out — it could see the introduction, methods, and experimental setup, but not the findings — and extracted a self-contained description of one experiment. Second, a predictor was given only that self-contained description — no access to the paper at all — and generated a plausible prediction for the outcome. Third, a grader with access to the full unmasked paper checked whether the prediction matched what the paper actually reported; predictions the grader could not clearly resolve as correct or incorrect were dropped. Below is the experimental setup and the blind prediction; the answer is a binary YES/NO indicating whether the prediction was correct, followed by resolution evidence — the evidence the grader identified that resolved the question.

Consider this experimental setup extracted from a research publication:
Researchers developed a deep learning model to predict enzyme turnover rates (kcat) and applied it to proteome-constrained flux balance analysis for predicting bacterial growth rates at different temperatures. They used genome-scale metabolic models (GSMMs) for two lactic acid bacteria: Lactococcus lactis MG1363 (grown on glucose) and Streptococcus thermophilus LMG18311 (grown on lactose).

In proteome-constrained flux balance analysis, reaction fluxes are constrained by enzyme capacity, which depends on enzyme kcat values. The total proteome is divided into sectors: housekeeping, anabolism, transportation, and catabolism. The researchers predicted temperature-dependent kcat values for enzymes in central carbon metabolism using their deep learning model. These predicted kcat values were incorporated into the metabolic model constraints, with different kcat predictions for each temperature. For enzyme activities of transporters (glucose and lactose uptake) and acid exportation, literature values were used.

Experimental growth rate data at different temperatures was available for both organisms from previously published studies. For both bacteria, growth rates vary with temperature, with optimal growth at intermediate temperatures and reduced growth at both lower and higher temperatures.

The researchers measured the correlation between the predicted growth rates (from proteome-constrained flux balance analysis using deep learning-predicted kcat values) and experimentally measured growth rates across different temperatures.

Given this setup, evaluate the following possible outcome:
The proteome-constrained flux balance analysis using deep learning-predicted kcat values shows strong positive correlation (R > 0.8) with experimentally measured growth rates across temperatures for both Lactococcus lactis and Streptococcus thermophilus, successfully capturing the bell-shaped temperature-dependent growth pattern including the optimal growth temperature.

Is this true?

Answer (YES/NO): NO